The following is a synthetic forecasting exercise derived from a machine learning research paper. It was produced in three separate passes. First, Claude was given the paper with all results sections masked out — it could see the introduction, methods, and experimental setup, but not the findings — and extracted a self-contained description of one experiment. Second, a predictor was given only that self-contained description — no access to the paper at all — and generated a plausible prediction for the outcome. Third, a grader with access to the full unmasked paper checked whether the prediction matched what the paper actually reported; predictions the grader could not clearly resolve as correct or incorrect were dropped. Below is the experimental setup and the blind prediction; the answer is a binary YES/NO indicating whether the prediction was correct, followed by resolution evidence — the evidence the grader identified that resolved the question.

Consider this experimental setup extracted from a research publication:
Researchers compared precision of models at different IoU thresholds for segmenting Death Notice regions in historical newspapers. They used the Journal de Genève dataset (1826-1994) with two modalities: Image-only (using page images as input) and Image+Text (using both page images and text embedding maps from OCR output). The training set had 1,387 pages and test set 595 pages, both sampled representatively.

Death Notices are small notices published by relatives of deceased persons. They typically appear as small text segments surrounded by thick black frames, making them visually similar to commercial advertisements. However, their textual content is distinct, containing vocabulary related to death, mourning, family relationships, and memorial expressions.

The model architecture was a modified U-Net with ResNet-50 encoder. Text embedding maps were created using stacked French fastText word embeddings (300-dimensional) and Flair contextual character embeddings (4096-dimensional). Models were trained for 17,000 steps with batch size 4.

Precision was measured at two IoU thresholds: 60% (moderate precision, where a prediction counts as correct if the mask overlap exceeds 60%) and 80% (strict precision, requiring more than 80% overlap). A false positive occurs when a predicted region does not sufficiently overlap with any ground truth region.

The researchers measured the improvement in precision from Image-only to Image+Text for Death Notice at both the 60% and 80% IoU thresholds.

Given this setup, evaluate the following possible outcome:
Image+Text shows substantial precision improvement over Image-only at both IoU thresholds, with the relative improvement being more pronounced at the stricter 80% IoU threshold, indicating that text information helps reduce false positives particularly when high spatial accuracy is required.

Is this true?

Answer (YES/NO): YES